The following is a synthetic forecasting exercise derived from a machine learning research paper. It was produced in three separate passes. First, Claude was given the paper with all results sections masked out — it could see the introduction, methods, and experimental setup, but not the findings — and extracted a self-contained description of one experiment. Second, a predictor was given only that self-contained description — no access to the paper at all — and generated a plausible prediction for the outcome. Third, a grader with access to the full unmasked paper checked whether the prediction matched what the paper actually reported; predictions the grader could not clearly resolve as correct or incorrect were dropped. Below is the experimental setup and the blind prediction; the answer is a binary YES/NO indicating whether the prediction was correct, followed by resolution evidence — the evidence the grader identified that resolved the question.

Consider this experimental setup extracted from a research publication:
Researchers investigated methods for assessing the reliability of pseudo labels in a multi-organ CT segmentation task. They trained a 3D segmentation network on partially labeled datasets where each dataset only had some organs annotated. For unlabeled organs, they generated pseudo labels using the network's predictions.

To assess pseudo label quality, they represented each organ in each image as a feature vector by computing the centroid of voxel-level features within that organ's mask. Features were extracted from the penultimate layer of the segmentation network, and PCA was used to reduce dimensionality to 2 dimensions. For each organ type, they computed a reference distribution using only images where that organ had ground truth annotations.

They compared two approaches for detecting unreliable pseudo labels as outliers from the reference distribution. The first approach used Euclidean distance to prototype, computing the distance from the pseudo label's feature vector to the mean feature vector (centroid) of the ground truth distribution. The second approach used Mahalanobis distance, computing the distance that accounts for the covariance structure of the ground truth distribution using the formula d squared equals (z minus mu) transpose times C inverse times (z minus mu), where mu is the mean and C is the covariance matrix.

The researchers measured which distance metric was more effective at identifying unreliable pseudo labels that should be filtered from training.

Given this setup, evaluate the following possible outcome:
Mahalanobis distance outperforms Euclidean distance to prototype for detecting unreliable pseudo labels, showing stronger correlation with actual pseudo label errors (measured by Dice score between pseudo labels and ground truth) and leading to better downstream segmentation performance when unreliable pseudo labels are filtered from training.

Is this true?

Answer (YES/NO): YES